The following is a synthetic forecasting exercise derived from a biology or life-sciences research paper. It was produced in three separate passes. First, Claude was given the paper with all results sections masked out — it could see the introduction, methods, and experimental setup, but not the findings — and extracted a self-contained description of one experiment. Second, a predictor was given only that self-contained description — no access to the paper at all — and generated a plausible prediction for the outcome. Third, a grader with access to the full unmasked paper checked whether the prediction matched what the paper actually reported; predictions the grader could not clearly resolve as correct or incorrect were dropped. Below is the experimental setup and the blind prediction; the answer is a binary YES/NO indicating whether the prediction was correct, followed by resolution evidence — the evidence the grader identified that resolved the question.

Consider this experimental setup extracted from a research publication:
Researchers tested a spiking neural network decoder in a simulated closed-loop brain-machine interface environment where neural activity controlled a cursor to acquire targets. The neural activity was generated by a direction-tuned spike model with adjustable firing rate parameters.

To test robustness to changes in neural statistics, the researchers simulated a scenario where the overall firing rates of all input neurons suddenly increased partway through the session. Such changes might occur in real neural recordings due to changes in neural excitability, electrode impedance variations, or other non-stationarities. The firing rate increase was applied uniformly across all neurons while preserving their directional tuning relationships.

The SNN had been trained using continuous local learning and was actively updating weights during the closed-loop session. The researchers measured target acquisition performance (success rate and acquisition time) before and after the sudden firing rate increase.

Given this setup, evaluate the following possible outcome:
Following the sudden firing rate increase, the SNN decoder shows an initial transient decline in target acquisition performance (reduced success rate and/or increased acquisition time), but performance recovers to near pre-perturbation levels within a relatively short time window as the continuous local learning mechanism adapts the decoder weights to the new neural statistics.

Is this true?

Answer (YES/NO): NO